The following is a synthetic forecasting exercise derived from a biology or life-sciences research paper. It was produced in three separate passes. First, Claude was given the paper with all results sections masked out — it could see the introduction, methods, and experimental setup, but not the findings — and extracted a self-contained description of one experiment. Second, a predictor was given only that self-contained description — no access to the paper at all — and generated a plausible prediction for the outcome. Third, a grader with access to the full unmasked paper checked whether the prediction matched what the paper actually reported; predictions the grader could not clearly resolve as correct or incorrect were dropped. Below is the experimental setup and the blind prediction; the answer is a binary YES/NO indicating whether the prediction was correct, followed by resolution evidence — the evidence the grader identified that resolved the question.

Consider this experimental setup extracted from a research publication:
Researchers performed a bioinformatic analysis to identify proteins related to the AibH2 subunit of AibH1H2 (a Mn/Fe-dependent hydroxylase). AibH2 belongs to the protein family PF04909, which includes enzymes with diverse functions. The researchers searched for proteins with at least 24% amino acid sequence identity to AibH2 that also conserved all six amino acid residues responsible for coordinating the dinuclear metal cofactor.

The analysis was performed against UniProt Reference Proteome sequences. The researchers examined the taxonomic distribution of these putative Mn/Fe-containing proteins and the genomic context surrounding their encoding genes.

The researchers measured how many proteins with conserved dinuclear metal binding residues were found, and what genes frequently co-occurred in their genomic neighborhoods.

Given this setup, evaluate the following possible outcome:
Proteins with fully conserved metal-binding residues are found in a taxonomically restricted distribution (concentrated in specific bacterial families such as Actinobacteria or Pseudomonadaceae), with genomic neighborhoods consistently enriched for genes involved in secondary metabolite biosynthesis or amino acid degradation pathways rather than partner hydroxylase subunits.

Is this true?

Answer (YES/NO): NO